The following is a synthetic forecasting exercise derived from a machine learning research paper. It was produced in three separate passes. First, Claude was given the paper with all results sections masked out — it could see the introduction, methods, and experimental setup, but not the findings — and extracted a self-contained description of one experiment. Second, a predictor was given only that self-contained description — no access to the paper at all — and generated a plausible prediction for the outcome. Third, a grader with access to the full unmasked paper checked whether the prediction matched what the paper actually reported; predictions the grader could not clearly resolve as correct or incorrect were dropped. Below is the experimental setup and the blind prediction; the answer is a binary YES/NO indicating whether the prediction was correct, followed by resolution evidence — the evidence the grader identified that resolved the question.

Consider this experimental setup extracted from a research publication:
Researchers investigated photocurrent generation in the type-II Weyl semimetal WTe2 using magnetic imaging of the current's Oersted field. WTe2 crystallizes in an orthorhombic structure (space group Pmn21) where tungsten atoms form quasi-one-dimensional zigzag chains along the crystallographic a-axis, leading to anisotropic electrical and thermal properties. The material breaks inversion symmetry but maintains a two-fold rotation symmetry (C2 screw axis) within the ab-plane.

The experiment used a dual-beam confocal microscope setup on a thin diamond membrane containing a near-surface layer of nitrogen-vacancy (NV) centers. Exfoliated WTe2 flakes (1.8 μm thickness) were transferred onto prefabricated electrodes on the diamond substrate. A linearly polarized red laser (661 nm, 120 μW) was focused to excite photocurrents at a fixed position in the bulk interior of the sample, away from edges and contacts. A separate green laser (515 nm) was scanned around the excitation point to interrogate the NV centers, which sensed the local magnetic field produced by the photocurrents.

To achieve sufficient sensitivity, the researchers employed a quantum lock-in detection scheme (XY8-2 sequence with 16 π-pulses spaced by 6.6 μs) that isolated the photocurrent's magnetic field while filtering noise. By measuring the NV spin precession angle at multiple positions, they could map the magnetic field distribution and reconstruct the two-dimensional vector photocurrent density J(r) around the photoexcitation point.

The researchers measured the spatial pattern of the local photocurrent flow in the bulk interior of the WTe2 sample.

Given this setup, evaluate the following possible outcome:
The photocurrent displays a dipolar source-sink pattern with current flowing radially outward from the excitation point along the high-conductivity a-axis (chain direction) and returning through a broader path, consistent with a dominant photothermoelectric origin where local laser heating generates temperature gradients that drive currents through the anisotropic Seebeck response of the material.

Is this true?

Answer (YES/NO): NO